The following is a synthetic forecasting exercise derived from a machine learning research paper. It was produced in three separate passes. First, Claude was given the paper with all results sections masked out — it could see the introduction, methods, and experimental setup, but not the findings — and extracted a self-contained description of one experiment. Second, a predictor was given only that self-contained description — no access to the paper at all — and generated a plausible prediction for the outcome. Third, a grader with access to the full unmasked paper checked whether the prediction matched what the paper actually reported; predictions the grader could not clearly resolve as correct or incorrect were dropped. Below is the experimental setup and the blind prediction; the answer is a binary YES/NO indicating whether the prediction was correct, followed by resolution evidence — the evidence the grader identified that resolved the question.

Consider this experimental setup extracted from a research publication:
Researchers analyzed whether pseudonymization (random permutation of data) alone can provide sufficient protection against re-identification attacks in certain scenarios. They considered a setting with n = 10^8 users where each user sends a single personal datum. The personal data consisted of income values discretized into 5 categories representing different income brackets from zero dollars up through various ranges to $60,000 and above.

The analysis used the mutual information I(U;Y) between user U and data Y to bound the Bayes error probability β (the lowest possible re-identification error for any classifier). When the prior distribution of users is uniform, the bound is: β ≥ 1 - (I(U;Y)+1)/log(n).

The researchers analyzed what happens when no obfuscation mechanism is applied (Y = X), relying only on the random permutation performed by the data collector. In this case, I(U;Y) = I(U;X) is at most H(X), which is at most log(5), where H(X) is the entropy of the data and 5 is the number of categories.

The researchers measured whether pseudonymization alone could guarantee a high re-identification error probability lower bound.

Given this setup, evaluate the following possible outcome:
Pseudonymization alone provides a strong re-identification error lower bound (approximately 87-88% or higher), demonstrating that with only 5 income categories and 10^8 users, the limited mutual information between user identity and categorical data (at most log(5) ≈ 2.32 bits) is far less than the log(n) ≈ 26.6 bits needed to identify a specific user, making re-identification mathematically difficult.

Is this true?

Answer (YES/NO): YES